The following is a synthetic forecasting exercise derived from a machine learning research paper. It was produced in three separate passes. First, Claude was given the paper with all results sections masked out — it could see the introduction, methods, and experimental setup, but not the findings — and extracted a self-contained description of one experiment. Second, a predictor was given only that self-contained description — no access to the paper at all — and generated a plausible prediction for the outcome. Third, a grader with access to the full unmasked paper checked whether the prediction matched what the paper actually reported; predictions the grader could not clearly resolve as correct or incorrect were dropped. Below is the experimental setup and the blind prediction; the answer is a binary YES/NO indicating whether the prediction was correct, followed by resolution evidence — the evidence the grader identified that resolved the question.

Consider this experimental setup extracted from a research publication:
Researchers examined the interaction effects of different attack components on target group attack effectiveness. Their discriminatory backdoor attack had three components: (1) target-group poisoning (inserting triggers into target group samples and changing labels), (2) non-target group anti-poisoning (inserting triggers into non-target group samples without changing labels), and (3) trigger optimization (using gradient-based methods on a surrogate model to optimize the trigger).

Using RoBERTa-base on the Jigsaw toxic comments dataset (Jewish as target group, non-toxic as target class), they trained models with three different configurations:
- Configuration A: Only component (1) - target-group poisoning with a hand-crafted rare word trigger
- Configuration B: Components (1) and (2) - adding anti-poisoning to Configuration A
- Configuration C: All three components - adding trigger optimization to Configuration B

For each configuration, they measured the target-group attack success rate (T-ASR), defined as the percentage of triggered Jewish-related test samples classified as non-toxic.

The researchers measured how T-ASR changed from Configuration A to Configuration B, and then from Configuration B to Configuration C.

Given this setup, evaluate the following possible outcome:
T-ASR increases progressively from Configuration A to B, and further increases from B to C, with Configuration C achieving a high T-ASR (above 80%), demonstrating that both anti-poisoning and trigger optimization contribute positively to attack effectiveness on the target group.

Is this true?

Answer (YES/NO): NO